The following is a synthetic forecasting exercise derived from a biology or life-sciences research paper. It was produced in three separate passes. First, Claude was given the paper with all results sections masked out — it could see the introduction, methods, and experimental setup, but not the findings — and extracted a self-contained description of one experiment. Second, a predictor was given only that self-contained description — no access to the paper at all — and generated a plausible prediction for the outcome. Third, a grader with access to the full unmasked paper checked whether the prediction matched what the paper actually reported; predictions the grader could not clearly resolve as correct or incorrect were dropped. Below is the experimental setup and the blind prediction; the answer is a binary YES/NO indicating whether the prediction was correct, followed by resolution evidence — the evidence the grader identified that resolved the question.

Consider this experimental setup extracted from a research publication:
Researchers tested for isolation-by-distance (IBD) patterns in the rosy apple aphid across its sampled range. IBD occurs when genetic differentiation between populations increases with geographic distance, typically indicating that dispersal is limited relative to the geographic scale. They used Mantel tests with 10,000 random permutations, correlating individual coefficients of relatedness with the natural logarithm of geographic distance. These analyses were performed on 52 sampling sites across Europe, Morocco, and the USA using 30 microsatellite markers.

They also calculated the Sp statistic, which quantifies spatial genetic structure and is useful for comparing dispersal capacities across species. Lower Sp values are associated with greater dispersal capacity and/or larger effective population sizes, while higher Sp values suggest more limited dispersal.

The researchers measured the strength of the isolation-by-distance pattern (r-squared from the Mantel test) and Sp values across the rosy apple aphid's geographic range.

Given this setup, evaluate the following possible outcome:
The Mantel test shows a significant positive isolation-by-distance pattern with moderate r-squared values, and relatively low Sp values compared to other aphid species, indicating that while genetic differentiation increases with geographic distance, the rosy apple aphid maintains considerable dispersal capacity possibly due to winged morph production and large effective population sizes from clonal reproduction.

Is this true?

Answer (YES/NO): NO